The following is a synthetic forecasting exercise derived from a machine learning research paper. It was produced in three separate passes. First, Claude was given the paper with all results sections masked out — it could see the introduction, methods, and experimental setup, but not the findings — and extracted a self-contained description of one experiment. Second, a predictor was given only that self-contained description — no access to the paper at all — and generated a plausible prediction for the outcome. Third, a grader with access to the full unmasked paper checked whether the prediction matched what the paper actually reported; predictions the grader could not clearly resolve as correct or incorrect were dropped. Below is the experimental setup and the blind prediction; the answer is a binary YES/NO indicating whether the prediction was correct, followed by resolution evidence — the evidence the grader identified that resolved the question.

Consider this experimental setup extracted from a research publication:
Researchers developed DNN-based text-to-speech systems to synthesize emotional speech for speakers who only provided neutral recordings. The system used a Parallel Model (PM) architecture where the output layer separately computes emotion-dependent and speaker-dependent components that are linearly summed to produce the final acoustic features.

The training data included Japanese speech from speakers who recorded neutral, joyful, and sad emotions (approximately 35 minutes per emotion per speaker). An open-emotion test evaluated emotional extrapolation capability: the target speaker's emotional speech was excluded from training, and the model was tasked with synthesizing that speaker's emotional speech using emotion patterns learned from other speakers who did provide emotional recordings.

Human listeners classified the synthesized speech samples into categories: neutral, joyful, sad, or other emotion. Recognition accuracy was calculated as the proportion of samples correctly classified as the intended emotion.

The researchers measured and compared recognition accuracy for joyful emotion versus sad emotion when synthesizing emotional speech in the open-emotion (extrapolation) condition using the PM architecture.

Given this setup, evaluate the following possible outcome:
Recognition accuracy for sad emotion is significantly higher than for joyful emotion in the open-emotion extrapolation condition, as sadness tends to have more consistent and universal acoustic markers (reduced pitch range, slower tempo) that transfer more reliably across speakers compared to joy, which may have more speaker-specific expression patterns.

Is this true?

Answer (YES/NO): NO